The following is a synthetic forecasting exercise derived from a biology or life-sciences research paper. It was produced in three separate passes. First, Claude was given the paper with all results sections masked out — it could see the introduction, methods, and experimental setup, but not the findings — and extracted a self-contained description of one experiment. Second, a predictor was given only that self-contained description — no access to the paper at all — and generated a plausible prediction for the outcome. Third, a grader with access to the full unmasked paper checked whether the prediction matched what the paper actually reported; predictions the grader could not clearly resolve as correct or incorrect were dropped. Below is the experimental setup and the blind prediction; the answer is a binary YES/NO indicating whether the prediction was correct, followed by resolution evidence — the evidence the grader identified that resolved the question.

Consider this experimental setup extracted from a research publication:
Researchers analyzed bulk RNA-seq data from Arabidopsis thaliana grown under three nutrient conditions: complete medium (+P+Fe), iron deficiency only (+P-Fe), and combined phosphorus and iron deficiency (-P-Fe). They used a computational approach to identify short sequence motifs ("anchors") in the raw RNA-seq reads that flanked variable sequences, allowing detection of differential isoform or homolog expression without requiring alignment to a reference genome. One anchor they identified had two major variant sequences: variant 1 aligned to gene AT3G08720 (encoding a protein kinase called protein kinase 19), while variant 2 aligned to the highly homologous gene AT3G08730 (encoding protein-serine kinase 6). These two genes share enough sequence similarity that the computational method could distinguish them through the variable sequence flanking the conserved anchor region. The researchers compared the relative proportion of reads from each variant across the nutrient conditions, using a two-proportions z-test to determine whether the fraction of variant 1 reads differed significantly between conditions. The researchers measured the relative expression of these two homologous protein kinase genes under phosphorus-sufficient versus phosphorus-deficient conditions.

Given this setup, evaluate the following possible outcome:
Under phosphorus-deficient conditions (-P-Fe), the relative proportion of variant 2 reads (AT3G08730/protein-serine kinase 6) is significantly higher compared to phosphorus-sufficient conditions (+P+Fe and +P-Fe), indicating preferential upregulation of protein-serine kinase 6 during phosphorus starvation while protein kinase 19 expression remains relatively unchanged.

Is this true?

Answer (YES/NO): YES